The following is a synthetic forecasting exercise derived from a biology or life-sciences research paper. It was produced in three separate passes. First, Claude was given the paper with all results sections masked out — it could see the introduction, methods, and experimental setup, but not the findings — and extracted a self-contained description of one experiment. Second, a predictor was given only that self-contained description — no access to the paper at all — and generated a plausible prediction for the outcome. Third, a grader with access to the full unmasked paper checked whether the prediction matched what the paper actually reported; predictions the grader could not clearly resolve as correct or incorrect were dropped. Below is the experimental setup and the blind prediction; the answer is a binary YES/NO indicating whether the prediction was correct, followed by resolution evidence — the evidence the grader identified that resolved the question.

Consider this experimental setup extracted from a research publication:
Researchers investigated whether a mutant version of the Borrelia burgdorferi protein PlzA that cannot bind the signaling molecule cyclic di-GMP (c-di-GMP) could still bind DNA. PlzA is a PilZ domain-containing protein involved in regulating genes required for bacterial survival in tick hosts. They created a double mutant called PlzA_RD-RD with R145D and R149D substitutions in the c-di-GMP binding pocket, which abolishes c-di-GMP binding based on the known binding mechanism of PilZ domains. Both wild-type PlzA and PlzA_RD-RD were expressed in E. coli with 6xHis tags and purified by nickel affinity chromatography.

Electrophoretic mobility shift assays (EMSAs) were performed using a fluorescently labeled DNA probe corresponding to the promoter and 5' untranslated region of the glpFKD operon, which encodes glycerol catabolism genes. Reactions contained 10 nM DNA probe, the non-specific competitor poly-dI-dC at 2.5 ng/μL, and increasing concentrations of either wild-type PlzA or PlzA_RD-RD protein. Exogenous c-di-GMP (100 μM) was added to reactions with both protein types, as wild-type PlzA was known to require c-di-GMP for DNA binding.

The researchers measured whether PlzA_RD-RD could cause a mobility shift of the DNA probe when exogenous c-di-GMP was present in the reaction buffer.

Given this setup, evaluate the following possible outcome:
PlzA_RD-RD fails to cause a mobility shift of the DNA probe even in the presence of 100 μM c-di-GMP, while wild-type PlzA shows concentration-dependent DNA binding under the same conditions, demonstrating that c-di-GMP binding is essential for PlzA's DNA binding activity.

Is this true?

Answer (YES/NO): YES